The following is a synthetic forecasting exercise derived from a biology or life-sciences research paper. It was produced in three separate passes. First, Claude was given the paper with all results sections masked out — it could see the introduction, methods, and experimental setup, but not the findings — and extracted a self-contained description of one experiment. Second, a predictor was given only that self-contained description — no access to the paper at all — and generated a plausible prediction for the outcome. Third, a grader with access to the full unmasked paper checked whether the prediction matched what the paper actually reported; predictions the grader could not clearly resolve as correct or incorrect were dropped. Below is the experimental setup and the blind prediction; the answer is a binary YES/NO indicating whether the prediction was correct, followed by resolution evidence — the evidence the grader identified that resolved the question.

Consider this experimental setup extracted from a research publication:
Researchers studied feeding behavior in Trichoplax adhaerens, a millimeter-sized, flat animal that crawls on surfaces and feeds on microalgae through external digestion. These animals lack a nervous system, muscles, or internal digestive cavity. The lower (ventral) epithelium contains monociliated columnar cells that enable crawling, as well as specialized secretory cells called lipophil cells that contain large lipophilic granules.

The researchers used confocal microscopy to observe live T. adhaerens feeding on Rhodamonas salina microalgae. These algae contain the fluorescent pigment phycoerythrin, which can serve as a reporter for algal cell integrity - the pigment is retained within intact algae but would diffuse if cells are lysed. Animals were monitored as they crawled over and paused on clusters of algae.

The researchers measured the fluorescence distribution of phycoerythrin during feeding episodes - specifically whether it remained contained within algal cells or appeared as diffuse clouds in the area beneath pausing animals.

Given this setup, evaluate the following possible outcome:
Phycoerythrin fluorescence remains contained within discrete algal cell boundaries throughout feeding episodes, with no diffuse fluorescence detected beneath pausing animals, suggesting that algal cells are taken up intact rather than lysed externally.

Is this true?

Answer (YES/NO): NO